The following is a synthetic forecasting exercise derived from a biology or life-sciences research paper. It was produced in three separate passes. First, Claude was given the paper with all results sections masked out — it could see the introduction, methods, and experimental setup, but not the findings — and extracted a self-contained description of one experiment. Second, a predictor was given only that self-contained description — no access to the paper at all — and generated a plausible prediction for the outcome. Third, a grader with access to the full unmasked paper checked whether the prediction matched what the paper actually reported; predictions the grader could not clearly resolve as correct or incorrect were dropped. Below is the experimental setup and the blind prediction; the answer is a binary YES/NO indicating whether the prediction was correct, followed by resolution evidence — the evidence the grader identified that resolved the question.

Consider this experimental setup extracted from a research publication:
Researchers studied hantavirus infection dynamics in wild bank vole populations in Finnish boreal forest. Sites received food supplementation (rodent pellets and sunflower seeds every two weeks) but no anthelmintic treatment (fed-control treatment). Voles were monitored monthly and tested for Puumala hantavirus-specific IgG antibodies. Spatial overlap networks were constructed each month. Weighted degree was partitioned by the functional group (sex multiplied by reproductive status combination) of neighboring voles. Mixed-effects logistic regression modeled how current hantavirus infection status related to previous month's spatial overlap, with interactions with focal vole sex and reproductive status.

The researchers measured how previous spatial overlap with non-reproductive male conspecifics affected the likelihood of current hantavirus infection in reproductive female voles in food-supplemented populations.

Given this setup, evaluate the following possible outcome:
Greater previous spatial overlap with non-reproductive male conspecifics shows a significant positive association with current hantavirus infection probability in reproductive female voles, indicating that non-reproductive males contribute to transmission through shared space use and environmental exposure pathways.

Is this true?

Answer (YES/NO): YES